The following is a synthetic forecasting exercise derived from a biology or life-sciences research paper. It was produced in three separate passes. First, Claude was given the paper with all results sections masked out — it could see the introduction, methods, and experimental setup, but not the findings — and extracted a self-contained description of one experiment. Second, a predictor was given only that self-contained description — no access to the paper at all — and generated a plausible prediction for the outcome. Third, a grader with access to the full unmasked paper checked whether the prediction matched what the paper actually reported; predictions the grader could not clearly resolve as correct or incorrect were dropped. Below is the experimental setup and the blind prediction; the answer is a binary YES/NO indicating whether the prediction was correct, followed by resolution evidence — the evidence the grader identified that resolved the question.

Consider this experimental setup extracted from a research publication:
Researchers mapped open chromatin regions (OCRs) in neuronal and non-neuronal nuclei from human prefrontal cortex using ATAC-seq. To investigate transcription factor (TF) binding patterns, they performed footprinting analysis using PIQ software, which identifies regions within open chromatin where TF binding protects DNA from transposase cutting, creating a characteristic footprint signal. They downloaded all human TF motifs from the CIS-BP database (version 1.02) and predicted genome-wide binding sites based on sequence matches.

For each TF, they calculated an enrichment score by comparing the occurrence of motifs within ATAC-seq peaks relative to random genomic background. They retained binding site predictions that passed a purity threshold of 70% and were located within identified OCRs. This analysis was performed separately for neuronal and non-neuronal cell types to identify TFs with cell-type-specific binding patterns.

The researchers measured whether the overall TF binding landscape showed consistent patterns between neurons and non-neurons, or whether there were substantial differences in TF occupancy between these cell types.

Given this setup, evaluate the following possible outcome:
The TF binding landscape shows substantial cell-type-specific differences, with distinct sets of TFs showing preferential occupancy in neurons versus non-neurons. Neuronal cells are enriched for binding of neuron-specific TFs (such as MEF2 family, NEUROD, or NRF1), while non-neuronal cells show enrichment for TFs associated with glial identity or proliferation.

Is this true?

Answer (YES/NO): YES